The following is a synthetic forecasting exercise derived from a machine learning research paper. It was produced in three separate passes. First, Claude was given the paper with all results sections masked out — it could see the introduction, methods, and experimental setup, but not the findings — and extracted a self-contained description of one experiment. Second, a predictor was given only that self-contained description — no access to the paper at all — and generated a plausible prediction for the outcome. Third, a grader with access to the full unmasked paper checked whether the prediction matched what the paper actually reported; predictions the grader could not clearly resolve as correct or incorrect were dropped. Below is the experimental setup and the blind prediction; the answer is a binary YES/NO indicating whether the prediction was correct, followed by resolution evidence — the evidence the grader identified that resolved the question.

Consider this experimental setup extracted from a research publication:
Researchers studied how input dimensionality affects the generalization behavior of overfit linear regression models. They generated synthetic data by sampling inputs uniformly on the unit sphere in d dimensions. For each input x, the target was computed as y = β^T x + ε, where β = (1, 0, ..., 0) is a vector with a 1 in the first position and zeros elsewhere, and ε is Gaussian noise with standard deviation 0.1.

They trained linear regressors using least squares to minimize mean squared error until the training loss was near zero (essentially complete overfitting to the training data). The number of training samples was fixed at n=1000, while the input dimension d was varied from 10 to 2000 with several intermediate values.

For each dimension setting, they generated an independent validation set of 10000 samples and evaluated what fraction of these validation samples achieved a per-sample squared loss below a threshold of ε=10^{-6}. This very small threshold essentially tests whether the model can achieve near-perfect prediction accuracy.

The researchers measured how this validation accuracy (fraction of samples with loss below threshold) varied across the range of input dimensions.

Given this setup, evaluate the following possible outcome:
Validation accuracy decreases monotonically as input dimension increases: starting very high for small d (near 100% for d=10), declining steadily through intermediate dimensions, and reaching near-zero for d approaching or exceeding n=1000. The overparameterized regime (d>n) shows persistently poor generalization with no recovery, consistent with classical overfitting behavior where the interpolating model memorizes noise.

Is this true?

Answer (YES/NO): NO